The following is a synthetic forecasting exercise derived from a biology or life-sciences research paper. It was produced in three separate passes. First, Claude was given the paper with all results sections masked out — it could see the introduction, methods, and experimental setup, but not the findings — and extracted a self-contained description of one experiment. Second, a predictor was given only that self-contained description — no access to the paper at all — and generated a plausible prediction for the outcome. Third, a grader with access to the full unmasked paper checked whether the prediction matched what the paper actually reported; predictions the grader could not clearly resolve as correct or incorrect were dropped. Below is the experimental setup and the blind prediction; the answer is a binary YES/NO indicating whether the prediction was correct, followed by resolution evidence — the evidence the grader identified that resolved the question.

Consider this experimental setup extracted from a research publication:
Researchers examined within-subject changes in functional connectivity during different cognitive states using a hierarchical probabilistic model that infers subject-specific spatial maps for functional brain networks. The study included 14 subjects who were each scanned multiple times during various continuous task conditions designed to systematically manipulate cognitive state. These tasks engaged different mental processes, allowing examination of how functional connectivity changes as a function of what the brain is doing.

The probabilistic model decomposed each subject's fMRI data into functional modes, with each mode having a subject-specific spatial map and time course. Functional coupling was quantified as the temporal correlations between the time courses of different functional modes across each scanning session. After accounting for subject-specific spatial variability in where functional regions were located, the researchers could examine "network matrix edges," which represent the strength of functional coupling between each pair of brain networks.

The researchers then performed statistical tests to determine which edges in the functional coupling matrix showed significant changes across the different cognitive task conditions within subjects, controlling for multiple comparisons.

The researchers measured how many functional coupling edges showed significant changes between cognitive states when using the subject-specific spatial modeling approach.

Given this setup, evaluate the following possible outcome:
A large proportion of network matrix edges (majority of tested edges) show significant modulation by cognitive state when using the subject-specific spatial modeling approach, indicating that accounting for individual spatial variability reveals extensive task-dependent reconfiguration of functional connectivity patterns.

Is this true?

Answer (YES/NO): NO